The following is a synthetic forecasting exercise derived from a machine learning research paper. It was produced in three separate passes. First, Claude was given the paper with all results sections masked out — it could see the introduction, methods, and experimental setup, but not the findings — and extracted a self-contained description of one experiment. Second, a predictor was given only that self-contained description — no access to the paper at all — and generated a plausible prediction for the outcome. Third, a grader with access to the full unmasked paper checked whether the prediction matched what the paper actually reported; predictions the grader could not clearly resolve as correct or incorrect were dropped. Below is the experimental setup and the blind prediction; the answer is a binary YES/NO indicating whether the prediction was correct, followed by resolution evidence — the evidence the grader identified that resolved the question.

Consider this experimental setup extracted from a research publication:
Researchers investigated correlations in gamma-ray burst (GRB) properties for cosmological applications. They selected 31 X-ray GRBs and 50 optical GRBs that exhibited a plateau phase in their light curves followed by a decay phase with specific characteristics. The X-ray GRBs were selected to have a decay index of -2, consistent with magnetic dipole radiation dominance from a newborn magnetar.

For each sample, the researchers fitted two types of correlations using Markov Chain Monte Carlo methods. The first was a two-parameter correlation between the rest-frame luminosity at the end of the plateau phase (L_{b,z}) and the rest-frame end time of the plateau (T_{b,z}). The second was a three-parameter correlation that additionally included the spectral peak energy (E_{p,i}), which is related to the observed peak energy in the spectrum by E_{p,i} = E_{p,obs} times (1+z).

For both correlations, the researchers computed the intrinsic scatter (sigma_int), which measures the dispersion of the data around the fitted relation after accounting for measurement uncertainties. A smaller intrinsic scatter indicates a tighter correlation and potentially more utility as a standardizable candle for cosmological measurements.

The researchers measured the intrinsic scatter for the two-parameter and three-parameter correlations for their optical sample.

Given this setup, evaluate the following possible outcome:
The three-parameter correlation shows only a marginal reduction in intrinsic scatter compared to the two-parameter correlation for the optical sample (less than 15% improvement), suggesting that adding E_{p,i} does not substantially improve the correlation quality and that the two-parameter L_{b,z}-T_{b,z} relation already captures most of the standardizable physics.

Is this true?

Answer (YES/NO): YES